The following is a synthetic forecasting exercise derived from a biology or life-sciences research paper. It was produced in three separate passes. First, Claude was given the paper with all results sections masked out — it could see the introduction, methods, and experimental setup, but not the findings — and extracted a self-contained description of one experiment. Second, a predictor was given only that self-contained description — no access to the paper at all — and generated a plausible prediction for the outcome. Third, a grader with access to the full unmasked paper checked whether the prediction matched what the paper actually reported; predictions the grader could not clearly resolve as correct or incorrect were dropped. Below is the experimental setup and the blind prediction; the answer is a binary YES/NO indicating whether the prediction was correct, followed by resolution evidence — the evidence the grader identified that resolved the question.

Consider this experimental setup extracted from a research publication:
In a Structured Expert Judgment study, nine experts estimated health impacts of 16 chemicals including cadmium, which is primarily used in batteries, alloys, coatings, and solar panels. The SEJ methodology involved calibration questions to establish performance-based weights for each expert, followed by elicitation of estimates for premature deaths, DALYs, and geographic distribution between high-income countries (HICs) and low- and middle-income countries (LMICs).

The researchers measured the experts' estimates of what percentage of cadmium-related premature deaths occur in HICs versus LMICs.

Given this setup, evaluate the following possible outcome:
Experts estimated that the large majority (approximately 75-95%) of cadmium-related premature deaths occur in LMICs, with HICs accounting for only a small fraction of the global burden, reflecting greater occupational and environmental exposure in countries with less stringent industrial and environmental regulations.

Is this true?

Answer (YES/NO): NO